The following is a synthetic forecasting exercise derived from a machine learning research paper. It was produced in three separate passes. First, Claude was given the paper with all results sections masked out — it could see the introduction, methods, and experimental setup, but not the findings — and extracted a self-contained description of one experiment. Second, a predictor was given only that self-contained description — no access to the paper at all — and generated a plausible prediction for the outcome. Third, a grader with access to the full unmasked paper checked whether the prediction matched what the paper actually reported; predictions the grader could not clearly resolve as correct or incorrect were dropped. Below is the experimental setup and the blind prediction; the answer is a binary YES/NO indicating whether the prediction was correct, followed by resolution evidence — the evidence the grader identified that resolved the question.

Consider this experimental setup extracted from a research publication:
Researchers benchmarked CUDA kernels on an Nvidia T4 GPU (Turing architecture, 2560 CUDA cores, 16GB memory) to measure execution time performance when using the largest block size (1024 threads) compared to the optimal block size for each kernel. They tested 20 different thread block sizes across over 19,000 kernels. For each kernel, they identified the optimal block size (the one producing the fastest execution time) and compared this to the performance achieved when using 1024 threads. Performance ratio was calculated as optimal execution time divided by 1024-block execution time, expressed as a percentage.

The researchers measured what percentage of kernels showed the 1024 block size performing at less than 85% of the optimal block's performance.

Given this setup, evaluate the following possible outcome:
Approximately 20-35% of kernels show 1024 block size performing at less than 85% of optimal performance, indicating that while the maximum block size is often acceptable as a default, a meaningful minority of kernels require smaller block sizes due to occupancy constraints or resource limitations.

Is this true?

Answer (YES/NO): NO